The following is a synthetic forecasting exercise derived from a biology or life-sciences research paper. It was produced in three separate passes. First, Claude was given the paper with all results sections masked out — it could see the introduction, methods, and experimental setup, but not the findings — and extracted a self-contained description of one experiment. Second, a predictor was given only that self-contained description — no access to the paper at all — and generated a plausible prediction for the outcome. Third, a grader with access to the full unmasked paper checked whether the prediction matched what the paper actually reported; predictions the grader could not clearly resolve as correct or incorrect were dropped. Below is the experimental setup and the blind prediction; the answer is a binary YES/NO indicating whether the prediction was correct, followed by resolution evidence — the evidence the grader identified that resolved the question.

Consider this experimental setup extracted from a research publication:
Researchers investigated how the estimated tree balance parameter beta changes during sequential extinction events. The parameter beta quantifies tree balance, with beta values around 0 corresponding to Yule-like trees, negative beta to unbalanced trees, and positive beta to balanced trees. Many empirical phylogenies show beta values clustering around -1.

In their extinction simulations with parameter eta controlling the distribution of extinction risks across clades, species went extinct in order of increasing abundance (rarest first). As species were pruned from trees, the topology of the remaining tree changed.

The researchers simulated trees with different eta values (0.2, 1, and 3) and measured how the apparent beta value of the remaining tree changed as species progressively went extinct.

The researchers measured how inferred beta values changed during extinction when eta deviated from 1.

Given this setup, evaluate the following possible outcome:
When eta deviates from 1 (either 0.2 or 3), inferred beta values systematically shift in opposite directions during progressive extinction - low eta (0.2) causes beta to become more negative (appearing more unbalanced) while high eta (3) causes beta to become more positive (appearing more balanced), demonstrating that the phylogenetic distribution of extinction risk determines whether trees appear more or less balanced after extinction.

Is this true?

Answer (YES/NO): NO